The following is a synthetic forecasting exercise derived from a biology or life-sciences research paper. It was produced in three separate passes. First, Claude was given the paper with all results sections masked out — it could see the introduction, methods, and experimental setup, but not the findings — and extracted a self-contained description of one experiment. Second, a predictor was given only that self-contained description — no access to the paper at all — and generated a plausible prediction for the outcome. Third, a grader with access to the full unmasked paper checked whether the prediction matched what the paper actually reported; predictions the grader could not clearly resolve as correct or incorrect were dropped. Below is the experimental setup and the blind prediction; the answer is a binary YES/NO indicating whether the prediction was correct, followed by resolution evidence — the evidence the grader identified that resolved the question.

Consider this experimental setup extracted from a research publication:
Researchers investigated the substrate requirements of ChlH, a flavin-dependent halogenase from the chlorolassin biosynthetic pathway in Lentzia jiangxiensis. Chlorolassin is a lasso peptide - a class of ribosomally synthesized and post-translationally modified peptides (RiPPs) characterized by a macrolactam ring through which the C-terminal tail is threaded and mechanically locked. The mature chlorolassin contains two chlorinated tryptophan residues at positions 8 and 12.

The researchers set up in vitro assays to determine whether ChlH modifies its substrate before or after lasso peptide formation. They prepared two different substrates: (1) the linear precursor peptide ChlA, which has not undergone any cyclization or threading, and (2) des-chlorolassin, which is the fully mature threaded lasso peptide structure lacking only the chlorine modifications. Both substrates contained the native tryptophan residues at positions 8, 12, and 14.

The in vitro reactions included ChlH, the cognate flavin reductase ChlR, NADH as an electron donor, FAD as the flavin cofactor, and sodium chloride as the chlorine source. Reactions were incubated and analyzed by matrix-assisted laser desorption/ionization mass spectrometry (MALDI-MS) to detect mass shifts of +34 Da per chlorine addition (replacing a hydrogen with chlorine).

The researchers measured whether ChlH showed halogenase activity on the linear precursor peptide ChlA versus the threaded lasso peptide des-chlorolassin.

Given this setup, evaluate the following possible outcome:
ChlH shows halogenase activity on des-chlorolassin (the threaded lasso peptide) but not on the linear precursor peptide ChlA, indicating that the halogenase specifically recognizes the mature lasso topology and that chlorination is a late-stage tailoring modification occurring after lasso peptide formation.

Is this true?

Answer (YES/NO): NO